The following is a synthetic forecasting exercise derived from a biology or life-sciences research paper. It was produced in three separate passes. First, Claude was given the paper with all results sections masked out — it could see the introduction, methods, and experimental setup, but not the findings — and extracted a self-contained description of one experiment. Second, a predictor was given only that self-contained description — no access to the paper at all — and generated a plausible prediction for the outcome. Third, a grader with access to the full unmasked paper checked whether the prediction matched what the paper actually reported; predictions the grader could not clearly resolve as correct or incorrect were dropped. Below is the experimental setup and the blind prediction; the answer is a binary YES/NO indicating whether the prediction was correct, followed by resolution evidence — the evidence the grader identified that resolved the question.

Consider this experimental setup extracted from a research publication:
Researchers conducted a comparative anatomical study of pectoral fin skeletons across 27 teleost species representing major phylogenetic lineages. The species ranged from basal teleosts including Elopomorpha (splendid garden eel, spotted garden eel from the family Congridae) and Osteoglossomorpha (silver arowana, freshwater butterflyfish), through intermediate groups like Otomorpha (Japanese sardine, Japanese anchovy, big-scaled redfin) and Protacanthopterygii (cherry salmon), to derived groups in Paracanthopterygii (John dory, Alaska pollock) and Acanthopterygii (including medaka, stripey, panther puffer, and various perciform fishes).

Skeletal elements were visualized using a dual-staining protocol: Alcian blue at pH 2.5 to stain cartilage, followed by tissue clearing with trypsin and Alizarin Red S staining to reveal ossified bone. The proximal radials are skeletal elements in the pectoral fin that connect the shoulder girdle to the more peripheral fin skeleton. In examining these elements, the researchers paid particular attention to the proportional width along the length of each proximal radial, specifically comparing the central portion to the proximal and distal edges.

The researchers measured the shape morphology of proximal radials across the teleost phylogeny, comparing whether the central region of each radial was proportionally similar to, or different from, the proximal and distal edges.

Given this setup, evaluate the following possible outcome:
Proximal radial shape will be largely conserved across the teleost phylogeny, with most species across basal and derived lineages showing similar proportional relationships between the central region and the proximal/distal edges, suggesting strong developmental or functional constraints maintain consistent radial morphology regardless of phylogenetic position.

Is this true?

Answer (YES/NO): NO